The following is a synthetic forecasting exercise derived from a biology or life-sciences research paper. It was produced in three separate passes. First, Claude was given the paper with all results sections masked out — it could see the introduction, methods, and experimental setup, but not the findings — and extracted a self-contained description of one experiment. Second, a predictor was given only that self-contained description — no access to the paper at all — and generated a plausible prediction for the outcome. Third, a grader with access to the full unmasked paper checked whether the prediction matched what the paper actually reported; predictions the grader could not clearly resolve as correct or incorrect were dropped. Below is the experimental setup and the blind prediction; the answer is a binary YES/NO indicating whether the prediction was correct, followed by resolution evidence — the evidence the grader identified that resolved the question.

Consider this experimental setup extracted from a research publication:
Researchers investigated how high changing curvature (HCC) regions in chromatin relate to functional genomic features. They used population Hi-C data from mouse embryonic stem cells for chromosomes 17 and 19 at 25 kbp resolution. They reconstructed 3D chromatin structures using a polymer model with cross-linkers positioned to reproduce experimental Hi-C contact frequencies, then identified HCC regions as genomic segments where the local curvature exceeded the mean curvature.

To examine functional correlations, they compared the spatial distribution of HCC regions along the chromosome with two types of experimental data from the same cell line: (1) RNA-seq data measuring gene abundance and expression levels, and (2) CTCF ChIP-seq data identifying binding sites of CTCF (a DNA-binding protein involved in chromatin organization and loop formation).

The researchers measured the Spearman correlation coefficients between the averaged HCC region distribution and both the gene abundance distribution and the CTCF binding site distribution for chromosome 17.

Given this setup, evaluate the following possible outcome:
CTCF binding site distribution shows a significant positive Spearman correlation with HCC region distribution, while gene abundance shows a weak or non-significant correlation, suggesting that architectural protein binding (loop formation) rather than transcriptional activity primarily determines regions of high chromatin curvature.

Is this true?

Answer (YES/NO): YES